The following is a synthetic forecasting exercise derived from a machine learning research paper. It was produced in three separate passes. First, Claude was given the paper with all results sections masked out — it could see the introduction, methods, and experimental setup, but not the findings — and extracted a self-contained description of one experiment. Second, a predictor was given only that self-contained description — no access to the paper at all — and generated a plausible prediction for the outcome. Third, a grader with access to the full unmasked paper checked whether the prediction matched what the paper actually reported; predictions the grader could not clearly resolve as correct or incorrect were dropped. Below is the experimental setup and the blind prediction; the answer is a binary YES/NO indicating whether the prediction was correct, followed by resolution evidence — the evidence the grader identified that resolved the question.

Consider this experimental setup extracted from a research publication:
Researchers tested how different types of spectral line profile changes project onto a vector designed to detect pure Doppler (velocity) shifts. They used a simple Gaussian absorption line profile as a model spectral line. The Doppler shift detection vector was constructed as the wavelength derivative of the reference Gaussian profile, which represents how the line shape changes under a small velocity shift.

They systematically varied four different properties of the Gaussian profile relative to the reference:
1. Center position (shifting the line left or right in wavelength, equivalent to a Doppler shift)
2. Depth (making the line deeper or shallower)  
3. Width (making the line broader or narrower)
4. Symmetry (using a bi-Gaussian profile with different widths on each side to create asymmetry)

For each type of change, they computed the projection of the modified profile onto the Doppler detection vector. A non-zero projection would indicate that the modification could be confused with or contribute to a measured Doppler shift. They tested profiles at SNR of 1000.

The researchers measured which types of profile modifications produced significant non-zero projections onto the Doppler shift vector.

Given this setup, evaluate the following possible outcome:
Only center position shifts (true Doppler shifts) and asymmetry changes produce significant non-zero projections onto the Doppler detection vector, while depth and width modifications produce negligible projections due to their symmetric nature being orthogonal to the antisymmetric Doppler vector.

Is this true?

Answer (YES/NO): YES